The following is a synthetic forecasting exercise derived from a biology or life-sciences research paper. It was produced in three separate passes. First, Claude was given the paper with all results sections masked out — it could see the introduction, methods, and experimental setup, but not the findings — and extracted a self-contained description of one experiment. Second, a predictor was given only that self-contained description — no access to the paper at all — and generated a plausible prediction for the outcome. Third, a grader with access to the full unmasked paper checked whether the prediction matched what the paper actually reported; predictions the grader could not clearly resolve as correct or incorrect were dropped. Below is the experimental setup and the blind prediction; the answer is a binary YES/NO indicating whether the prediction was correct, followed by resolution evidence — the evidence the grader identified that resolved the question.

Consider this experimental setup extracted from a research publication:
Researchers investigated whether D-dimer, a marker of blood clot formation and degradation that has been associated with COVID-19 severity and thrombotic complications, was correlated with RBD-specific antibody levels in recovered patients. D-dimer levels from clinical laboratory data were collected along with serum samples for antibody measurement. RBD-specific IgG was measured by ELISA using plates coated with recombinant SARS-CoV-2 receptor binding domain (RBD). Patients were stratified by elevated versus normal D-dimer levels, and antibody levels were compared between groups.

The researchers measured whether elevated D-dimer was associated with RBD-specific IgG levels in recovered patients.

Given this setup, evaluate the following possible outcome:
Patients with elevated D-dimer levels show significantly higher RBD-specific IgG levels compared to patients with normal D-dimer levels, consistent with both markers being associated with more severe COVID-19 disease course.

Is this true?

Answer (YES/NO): NO